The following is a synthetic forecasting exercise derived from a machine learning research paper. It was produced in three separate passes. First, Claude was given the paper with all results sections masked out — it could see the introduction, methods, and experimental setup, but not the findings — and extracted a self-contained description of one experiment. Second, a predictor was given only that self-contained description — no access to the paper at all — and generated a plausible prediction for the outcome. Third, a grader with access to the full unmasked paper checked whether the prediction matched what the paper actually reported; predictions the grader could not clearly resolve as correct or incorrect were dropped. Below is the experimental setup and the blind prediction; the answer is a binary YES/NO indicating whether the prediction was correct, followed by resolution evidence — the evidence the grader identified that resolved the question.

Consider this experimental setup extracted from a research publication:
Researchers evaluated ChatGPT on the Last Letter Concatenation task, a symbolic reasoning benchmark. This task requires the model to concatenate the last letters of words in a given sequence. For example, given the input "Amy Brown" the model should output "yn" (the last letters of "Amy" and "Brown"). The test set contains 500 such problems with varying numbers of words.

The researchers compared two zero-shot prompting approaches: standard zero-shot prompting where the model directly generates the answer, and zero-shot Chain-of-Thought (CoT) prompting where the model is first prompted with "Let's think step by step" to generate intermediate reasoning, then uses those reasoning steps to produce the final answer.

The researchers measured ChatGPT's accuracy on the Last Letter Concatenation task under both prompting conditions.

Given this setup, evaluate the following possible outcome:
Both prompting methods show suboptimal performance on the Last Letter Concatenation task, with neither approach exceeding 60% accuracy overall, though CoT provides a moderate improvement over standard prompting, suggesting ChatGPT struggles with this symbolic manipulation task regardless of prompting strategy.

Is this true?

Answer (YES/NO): NO